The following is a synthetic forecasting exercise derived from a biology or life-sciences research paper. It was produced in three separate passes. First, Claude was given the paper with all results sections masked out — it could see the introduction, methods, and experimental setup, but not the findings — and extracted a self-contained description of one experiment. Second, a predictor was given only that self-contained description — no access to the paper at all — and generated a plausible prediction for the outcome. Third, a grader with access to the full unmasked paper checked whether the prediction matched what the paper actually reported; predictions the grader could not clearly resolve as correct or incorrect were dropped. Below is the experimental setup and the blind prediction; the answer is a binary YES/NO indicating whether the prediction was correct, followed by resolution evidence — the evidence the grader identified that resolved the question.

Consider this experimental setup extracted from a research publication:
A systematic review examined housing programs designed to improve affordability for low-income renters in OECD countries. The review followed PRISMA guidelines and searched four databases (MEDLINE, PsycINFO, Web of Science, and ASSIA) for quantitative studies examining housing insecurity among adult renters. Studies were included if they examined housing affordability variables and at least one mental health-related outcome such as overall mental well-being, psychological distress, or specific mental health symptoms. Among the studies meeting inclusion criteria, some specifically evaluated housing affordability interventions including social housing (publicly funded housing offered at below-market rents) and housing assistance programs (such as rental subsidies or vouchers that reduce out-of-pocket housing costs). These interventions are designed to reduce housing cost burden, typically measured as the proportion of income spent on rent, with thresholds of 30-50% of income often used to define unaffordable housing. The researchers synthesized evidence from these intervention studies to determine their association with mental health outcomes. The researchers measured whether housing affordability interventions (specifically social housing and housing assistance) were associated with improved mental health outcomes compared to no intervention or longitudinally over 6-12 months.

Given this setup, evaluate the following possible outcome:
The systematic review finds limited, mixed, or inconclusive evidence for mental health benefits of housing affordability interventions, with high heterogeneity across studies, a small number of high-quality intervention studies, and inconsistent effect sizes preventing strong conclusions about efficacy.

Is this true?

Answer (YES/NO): YES